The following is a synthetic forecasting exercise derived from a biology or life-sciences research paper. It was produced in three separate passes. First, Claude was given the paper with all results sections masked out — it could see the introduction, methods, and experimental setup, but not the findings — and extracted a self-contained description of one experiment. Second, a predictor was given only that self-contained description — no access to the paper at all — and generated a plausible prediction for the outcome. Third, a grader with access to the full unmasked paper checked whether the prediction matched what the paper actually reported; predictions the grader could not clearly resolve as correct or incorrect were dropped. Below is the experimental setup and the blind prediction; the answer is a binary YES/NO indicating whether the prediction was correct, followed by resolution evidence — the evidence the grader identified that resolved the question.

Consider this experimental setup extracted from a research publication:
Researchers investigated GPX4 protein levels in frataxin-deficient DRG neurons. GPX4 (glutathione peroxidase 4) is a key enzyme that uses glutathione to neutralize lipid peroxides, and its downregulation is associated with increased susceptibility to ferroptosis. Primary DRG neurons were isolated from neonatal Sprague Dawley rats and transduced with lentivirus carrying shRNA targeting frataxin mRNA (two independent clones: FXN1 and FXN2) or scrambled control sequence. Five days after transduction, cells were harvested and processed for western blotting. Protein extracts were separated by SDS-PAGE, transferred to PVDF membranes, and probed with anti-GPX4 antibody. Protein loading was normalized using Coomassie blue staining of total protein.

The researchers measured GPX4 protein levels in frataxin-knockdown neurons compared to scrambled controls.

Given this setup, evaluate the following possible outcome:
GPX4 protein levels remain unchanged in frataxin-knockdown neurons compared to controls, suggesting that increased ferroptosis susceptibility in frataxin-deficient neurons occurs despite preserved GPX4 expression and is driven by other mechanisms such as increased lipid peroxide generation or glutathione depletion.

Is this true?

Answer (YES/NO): NO